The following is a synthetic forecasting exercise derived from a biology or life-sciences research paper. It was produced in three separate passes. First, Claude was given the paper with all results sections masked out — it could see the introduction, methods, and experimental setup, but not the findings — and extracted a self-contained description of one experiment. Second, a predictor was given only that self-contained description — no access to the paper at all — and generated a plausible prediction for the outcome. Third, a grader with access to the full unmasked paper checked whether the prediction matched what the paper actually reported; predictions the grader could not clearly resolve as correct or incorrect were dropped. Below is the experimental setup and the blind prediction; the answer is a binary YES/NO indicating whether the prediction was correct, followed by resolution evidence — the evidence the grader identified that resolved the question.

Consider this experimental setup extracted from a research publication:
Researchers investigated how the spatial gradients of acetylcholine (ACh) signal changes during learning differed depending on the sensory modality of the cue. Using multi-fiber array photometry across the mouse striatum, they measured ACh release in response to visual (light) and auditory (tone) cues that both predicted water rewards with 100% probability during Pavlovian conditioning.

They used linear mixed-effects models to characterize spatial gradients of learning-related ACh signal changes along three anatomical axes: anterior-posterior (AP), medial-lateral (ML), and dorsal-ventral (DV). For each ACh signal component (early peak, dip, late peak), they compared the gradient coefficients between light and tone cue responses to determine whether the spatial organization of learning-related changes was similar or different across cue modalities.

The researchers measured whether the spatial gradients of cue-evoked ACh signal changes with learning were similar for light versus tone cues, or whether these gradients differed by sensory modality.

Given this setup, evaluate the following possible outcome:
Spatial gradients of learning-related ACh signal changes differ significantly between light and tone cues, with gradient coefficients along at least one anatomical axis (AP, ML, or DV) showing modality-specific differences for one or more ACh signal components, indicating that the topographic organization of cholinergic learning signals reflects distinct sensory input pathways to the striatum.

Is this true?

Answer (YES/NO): YES